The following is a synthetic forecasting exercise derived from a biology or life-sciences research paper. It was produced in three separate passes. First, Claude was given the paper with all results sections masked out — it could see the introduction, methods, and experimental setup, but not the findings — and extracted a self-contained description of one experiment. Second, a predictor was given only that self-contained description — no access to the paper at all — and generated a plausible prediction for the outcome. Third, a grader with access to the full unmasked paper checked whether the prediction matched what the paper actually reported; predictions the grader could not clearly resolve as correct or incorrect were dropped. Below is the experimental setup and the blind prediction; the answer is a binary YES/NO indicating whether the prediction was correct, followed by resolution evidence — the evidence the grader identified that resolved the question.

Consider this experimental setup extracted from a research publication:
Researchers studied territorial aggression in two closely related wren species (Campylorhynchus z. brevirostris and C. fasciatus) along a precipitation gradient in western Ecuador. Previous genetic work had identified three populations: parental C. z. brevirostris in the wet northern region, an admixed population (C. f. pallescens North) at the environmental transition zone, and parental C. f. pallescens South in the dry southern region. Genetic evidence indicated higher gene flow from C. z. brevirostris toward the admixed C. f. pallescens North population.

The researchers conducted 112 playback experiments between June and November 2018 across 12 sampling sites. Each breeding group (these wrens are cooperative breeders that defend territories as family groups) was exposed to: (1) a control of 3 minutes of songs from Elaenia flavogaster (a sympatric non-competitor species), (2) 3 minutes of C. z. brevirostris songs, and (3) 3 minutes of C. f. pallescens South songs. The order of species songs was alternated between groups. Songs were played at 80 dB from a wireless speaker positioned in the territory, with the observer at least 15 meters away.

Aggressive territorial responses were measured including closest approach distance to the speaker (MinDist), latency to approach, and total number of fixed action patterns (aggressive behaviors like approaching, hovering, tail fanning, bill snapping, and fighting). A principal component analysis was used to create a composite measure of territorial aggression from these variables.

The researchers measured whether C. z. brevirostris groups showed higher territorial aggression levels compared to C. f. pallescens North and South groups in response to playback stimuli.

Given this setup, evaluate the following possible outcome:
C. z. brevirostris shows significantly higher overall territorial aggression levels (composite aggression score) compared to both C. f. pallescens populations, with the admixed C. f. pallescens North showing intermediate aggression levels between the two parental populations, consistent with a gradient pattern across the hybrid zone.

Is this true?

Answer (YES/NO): NO